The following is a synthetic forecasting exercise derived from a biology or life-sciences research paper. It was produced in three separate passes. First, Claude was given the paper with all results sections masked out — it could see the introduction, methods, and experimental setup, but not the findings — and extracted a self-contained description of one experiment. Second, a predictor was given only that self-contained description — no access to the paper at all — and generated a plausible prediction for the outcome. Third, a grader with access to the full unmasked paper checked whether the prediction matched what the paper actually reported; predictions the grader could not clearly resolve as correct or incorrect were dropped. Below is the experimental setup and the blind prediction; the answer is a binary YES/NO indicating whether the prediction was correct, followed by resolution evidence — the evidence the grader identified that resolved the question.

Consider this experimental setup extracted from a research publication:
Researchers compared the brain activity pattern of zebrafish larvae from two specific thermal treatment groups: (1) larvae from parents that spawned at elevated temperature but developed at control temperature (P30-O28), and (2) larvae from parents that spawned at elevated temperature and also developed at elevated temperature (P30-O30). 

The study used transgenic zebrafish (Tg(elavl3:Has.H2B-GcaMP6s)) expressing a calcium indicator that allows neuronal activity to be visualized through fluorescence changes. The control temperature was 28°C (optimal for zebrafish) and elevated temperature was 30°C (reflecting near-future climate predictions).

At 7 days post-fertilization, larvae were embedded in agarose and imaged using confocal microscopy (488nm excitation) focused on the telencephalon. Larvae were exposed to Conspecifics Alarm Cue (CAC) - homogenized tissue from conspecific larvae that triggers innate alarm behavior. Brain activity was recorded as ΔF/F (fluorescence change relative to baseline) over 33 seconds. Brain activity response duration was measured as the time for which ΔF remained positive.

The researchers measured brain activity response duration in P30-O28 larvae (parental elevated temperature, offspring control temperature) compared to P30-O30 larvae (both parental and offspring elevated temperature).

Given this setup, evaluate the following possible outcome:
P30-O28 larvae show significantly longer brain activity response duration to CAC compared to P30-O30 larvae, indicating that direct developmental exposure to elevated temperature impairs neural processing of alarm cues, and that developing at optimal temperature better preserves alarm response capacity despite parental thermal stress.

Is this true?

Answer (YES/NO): NO